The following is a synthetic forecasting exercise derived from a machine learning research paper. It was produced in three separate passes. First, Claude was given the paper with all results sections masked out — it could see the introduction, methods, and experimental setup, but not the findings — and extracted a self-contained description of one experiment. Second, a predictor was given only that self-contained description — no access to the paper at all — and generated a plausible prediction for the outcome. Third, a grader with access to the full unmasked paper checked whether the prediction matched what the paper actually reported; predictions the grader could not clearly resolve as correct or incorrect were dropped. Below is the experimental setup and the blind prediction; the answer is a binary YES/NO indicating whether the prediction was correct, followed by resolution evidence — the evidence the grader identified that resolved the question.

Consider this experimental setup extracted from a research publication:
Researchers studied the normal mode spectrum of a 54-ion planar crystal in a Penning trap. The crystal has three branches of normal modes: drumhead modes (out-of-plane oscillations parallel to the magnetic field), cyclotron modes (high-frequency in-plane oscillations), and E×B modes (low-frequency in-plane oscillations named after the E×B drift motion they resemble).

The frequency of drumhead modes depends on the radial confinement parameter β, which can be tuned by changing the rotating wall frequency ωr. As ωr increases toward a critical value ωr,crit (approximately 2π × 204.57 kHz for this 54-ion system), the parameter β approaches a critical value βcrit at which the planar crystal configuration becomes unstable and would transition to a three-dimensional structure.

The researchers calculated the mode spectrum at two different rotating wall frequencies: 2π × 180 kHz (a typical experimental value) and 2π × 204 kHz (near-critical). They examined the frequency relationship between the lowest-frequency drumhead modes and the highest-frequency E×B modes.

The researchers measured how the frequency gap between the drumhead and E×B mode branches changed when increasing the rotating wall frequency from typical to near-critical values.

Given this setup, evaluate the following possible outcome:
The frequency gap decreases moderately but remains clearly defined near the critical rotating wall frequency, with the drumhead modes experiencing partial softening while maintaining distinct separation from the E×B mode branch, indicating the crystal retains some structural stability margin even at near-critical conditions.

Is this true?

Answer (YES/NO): NO